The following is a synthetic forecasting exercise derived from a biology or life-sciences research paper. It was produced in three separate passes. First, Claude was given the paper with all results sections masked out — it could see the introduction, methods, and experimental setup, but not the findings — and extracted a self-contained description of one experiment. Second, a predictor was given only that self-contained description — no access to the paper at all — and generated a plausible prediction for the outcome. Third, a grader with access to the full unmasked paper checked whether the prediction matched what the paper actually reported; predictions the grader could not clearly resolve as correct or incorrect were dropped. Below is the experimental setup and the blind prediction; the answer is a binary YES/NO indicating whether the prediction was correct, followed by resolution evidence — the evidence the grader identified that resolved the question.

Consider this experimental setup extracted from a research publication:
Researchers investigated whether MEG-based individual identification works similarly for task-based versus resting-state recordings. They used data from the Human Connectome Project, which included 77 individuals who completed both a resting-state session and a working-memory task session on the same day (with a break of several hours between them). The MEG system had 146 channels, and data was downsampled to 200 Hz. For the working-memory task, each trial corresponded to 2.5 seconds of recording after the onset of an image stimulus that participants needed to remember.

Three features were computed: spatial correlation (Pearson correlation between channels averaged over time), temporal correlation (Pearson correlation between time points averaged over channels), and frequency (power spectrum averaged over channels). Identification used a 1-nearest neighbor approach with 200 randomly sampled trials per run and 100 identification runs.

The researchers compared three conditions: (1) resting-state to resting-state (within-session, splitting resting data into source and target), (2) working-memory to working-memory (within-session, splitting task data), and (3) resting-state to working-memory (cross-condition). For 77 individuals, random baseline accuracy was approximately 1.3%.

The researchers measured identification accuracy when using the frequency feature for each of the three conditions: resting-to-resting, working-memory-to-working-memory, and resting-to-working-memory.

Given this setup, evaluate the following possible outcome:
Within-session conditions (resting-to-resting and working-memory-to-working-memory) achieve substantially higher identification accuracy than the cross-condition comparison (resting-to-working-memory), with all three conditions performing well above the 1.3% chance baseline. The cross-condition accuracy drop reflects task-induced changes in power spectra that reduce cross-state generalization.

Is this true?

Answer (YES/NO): YES